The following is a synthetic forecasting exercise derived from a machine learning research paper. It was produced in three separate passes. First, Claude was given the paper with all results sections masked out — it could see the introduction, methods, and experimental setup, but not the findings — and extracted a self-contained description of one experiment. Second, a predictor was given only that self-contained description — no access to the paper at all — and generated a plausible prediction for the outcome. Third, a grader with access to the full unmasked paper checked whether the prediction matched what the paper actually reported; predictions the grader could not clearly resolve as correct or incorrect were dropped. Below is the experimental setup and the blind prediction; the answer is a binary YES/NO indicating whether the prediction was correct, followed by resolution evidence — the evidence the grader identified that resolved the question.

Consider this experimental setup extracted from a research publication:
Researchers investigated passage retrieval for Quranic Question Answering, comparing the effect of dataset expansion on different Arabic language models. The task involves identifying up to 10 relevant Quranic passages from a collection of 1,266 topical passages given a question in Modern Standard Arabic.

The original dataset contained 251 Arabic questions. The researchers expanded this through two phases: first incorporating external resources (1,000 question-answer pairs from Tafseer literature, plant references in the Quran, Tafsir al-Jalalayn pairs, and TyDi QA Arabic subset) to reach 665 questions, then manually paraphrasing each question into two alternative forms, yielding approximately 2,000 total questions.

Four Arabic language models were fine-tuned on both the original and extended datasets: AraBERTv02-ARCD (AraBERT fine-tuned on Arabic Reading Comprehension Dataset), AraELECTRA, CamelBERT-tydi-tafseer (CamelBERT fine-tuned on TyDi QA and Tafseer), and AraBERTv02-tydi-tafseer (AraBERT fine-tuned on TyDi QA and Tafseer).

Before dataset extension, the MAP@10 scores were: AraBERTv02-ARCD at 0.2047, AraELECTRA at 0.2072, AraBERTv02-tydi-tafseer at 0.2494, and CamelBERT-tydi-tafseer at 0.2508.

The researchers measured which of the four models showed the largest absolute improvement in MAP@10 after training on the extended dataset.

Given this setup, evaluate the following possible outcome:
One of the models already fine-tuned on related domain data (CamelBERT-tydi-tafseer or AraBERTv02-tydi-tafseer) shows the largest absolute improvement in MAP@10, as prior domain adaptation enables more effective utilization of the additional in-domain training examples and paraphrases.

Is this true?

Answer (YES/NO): YES